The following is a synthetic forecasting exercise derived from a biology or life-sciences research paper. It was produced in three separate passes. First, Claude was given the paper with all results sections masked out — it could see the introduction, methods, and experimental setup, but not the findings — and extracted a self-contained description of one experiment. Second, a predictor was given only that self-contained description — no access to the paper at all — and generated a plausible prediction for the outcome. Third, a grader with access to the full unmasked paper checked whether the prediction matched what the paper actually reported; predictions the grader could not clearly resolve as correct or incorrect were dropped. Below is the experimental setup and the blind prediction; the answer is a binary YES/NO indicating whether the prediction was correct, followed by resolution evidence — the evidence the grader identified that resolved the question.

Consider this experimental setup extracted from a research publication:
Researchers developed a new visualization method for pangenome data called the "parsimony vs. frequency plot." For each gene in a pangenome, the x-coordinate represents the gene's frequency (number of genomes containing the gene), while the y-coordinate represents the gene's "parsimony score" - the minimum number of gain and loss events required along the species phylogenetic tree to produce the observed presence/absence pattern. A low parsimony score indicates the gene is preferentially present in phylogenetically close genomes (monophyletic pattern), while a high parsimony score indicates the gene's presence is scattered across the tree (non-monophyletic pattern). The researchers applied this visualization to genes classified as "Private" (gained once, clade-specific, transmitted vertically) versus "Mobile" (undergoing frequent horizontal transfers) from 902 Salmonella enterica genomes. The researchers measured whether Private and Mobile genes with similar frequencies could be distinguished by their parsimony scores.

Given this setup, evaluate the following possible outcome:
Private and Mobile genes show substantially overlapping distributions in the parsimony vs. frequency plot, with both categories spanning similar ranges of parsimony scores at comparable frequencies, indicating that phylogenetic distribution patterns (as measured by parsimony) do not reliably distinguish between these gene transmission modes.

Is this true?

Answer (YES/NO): YES